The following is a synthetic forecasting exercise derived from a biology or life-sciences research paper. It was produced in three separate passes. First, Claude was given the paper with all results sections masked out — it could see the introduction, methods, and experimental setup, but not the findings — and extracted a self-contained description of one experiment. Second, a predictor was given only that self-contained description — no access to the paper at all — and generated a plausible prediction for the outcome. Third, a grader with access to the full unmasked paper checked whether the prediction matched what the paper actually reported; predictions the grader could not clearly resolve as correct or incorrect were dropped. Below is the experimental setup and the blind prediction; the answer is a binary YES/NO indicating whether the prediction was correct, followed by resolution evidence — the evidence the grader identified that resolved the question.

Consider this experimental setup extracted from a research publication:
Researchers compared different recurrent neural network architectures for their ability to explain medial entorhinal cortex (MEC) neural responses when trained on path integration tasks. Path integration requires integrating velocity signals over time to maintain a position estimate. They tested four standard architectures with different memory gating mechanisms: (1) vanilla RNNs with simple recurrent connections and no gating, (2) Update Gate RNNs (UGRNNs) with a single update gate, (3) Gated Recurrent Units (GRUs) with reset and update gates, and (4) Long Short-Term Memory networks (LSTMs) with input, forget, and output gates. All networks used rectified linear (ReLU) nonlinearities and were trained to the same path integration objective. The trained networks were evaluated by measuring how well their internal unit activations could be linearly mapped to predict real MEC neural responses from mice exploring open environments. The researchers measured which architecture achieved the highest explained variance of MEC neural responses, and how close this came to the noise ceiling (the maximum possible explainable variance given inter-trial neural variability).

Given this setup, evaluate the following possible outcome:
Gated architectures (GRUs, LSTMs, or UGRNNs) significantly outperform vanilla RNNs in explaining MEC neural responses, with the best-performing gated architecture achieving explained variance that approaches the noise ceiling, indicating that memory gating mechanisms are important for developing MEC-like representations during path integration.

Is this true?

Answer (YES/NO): YES